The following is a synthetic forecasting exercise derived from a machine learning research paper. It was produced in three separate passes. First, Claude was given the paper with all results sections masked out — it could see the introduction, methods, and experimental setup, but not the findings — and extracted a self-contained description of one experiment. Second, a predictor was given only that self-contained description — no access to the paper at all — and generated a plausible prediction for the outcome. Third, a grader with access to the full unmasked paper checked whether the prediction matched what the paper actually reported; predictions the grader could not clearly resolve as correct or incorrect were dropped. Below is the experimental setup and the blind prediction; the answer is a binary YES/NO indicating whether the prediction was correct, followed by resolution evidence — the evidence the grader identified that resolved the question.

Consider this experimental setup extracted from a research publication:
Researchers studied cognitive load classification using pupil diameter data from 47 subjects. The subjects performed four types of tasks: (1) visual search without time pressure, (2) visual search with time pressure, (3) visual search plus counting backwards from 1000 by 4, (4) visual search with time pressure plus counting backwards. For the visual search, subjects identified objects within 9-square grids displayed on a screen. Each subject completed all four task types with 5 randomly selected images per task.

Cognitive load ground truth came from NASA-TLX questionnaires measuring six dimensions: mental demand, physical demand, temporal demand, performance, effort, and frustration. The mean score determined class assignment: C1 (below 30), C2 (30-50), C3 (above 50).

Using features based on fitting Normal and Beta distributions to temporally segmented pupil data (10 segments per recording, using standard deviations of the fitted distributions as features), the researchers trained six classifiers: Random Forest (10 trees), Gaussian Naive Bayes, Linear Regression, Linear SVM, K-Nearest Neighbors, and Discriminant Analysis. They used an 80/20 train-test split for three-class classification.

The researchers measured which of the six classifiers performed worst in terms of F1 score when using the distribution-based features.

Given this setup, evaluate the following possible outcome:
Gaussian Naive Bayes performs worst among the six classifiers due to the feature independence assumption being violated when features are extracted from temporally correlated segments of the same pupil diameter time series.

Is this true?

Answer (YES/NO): YES